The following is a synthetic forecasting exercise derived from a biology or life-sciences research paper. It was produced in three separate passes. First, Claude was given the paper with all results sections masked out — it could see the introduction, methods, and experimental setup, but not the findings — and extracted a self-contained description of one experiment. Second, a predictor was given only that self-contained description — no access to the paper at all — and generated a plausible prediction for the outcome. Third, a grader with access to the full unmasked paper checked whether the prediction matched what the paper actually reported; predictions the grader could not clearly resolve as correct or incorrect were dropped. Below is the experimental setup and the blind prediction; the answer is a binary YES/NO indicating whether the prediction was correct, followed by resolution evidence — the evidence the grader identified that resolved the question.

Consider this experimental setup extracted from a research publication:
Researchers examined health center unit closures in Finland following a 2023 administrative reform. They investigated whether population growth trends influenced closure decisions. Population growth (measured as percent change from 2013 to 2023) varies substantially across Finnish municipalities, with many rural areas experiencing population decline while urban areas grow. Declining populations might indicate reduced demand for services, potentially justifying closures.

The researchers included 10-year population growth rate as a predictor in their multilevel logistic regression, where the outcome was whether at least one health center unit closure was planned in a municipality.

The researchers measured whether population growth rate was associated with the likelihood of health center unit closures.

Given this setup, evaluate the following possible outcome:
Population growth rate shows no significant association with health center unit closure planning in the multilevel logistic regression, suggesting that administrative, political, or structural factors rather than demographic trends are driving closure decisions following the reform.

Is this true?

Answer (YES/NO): NO